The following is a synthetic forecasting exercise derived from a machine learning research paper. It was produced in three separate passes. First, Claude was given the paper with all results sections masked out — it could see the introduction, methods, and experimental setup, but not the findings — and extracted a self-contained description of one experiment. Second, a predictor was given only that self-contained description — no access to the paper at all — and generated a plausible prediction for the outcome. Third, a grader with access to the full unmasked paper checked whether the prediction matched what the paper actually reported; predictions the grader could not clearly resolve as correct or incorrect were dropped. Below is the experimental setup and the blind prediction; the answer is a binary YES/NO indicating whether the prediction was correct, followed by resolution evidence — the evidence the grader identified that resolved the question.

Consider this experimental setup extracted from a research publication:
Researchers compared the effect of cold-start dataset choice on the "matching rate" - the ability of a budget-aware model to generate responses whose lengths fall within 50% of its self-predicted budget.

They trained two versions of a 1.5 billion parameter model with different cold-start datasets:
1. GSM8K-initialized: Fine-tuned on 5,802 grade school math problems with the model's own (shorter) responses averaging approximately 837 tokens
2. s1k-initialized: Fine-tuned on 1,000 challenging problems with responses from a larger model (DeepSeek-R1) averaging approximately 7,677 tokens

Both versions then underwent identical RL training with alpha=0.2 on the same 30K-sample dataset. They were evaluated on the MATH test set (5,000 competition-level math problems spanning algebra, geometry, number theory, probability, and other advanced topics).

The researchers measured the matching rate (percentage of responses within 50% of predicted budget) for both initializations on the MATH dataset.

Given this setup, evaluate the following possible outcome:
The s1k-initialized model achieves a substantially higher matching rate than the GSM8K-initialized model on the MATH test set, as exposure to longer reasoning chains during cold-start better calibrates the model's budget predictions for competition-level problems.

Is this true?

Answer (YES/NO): NO